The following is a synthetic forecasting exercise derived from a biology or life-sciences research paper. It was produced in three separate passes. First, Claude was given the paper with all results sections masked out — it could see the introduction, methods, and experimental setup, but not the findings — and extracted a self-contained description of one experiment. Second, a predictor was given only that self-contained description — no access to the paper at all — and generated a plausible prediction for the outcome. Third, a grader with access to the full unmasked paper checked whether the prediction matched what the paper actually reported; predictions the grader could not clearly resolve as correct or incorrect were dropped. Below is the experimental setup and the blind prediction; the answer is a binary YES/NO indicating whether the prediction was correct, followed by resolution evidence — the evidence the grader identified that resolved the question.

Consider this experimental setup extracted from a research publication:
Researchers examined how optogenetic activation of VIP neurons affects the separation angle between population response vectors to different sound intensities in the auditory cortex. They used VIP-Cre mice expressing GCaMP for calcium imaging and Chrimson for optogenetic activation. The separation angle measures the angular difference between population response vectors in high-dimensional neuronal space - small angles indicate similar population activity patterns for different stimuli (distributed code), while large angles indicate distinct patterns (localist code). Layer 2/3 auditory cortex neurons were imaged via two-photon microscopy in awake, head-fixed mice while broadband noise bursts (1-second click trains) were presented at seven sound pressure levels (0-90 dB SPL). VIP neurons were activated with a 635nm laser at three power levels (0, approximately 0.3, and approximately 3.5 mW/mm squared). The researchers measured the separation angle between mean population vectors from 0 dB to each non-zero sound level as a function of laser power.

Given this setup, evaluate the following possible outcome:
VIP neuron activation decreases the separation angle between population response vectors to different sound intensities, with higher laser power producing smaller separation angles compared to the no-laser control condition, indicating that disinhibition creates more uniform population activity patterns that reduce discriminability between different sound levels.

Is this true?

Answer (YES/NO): YES